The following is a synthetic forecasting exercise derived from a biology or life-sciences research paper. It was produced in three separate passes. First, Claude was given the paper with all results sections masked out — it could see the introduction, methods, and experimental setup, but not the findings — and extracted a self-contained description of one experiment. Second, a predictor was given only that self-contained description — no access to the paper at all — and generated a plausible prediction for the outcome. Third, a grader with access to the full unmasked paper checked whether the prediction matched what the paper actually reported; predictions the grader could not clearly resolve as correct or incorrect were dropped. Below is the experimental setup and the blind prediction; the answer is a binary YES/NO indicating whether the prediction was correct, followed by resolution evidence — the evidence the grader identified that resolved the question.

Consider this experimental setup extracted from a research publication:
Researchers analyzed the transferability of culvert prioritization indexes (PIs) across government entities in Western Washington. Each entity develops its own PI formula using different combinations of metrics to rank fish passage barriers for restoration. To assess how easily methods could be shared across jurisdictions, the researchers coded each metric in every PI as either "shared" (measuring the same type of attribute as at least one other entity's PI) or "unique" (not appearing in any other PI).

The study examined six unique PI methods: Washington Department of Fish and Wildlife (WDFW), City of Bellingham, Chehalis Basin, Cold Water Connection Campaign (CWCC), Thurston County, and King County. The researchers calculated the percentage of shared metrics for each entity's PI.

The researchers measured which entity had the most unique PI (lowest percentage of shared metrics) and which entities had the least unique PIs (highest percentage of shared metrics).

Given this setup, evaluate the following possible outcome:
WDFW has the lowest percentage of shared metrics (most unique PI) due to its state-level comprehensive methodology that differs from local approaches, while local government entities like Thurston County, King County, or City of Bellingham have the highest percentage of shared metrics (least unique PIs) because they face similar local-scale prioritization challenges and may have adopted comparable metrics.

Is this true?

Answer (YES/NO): NO